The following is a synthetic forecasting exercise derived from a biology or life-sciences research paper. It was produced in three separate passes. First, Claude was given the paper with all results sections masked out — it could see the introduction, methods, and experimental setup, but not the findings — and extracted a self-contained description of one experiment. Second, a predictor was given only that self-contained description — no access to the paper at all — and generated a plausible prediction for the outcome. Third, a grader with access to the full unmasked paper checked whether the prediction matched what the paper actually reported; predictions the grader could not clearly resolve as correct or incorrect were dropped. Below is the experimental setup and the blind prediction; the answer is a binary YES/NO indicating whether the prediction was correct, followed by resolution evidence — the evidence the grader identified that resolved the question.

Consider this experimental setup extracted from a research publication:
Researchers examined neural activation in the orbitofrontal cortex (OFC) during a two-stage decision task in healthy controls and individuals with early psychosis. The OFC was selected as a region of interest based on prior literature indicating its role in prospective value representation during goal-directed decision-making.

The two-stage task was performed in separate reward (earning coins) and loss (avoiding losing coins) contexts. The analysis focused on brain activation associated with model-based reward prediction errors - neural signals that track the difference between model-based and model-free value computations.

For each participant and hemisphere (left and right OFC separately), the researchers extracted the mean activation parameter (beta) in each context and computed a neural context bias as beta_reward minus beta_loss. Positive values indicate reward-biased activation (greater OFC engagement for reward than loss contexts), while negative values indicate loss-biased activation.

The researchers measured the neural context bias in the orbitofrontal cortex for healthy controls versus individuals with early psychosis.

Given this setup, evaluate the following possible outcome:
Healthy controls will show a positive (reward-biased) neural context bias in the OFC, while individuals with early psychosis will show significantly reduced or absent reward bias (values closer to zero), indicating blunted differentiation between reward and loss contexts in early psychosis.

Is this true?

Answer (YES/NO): NO